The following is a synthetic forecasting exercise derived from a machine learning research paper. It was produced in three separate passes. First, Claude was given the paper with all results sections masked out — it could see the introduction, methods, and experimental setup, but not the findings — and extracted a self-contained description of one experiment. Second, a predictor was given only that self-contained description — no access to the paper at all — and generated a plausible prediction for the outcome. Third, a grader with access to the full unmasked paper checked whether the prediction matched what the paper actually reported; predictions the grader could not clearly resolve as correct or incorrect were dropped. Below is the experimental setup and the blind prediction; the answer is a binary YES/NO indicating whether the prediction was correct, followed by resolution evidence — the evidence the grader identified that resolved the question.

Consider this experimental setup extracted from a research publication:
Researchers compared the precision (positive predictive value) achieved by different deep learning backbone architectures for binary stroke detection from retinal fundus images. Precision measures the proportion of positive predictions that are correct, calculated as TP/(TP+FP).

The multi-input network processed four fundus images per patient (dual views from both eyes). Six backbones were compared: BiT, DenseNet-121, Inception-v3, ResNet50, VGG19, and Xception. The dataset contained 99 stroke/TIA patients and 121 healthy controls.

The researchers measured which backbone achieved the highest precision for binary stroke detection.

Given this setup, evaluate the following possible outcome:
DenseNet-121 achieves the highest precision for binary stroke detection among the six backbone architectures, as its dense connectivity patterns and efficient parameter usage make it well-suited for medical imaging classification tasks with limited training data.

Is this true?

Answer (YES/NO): NO